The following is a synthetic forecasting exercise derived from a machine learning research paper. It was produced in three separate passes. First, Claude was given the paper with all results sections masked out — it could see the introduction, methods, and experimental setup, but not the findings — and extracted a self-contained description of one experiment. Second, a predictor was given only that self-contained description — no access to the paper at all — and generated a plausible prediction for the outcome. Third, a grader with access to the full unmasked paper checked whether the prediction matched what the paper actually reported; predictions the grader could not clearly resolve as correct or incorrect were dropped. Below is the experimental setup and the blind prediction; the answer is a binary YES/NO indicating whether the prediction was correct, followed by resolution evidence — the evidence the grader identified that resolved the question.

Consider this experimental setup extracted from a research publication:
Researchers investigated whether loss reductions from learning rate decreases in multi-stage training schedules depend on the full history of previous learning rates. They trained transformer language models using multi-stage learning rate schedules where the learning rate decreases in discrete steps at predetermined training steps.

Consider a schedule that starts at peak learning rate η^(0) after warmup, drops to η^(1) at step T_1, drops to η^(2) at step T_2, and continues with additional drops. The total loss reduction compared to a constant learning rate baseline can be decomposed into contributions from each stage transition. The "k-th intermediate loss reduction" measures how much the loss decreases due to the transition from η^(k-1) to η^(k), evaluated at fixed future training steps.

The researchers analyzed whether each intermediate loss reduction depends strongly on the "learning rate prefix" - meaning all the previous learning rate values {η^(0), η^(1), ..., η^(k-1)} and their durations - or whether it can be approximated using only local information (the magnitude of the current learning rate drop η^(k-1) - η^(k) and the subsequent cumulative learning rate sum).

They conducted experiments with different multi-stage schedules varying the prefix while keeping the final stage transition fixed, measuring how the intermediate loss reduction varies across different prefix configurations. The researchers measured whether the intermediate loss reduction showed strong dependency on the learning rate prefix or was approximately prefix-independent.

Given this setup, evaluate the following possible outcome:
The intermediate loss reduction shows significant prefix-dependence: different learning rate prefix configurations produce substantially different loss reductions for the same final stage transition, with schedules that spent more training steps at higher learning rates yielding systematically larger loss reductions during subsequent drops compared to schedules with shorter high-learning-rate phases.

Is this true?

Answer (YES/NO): NO